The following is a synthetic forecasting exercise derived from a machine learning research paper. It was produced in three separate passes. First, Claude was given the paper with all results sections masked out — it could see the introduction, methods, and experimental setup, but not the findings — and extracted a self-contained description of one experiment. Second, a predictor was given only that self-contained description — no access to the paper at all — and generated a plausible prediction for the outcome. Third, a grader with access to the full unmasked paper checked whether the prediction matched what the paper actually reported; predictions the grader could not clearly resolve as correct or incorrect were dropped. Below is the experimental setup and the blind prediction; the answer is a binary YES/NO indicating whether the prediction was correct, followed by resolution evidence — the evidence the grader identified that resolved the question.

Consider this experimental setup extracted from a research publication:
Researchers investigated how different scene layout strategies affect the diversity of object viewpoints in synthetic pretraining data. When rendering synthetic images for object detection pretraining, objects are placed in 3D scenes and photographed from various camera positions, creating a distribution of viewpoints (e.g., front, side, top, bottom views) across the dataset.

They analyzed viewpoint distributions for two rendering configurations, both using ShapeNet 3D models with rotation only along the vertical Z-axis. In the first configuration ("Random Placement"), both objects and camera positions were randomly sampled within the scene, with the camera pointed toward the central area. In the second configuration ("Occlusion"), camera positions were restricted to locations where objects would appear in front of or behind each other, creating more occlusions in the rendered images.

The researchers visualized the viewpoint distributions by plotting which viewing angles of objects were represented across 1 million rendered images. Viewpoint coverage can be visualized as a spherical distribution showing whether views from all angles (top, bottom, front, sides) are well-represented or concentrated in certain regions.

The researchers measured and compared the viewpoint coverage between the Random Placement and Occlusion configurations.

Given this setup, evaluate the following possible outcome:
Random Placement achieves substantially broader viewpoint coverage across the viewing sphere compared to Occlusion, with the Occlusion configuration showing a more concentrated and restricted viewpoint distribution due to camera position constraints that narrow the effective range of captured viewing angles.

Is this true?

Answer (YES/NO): YES